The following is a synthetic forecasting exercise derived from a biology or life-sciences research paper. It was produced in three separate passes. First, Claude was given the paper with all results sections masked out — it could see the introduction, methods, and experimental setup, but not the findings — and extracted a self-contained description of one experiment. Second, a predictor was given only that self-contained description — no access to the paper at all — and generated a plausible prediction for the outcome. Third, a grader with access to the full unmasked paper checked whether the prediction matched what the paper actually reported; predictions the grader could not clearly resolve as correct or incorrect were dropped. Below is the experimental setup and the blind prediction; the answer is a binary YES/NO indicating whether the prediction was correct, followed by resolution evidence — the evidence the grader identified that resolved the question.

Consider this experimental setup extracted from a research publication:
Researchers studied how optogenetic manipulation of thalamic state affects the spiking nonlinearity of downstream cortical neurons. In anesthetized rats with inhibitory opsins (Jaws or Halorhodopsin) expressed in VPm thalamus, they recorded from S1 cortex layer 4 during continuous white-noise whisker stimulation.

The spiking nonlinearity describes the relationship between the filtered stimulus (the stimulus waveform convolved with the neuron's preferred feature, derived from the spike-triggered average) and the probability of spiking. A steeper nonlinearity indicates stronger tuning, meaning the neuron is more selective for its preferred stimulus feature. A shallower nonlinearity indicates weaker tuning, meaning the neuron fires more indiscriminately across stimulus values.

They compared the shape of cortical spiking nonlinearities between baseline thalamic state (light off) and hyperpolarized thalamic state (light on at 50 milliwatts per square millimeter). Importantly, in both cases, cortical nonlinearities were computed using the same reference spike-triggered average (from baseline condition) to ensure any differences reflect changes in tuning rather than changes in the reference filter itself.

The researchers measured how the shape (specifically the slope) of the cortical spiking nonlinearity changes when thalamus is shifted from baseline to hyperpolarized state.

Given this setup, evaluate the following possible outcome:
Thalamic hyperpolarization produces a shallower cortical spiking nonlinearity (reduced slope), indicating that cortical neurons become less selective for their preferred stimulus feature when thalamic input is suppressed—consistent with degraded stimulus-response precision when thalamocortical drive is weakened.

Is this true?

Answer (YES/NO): YES